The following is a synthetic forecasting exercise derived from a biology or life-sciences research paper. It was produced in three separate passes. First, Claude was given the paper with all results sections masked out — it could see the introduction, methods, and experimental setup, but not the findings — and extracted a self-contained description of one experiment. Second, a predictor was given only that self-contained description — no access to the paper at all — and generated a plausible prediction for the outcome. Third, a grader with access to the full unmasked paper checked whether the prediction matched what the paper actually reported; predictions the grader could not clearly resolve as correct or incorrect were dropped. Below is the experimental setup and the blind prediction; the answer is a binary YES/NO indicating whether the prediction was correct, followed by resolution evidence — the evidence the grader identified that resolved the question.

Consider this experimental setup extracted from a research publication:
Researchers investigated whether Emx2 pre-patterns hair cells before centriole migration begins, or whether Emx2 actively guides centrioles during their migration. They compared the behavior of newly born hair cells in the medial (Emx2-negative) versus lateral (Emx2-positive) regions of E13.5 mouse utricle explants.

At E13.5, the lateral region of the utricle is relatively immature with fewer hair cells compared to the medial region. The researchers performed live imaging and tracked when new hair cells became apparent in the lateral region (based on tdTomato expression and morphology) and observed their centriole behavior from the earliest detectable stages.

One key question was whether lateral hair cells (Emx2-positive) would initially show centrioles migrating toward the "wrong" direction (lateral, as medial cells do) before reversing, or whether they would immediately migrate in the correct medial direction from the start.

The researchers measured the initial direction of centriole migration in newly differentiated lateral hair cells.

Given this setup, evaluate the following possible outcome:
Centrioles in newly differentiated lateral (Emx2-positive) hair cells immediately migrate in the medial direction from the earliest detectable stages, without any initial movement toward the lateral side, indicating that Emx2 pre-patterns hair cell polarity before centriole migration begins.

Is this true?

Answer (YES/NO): YES